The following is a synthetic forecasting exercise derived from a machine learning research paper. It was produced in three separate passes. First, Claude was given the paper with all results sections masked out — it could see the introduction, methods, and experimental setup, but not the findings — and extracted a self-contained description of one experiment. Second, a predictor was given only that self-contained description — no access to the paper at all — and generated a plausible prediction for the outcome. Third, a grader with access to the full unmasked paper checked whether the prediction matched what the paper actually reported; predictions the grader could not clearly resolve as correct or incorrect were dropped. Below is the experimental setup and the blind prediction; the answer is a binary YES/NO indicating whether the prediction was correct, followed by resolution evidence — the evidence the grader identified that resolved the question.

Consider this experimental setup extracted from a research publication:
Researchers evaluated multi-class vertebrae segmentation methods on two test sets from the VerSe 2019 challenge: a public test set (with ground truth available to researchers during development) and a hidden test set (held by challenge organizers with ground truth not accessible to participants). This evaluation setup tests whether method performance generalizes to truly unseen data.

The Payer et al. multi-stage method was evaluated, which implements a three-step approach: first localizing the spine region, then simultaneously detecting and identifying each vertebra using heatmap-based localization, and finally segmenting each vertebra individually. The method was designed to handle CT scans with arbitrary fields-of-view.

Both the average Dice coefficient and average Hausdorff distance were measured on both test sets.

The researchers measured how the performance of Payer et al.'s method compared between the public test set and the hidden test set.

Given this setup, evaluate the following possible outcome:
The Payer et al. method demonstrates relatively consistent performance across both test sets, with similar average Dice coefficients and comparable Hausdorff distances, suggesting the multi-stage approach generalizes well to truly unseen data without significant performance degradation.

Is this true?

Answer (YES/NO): NO